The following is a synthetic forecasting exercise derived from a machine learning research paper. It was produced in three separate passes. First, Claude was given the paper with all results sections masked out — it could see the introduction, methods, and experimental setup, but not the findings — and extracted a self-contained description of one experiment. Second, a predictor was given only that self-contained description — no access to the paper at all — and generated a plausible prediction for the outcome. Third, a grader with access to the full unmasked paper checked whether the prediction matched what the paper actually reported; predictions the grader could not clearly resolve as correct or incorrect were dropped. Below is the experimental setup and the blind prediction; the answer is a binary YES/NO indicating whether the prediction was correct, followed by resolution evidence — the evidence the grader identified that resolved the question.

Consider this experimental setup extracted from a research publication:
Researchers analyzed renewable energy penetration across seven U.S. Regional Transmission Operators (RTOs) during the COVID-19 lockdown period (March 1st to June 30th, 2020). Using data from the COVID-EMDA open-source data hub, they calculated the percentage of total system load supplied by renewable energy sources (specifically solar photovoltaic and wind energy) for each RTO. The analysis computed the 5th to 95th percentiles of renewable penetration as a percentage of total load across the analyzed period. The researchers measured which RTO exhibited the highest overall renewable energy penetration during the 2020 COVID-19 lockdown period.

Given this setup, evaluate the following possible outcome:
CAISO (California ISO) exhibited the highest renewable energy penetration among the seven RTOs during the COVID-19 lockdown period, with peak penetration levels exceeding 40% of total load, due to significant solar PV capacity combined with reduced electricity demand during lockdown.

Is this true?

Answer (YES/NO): NO